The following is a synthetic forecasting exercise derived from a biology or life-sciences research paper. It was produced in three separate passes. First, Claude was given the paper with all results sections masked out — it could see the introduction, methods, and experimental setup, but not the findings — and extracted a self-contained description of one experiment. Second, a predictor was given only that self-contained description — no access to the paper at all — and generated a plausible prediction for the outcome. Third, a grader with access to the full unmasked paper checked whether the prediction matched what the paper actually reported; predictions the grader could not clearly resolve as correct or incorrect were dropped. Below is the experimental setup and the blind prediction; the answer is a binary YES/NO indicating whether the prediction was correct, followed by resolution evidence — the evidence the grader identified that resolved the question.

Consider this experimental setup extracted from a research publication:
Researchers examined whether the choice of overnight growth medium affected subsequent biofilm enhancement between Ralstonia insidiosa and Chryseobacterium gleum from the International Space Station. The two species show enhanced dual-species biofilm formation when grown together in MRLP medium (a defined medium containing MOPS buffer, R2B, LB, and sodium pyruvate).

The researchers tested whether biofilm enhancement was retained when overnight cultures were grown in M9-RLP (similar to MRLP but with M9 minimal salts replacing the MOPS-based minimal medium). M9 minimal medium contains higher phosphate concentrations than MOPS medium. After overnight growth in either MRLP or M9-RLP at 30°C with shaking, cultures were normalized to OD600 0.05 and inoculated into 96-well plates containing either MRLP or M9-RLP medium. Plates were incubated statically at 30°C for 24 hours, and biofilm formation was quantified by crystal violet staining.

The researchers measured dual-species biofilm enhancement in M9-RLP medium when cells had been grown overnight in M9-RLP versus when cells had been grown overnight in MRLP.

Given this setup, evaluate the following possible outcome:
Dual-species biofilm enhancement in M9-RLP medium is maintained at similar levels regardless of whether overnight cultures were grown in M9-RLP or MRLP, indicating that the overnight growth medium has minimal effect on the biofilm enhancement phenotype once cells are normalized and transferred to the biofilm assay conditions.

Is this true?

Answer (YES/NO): NO